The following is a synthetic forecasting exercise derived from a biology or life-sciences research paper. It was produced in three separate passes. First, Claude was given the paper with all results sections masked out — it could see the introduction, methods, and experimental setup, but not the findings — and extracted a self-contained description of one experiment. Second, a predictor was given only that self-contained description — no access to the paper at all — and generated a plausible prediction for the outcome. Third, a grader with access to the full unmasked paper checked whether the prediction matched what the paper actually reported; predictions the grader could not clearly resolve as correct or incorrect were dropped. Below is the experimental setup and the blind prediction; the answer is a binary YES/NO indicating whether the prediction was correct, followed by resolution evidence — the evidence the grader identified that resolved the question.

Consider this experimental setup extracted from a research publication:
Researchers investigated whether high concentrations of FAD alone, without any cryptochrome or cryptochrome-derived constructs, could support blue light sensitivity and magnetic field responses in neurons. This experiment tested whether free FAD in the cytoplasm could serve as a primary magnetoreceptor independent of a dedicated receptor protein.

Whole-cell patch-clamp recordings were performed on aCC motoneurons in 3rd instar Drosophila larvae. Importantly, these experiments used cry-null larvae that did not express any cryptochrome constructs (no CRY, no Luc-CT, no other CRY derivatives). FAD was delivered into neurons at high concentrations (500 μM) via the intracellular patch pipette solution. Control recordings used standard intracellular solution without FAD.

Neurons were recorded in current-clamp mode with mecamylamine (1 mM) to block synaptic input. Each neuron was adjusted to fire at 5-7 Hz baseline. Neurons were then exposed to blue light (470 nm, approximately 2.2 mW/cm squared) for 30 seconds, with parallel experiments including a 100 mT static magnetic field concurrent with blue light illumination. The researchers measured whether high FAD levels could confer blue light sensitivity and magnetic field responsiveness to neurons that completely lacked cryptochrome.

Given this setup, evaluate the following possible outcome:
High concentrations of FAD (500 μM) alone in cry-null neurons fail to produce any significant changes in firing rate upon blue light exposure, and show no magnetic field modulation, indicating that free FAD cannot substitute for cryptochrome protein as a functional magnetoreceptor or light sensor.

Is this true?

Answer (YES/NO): NO